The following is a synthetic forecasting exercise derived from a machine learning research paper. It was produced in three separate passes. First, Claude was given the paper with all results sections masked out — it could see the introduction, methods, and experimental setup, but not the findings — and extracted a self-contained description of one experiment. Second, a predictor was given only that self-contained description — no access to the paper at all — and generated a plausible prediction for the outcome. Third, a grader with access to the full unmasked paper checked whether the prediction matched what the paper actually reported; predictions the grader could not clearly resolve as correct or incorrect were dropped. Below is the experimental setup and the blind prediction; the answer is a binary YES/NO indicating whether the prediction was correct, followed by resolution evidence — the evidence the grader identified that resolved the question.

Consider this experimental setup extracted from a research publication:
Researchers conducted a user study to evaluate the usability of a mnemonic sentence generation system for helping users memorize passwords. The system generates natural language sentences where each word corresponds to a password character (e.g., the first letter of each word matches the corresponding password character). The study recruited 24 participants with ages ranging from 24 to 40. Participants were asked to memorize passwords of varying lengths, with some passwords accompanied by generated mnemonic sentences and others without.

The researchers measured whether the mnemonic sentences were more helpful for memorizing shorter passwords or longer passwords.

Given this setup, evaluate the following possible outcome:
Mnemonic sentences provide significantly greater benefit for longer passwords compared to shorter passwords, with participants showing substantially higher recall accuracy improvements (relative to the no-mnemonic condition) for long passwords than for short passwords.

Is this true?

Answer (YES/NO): YES